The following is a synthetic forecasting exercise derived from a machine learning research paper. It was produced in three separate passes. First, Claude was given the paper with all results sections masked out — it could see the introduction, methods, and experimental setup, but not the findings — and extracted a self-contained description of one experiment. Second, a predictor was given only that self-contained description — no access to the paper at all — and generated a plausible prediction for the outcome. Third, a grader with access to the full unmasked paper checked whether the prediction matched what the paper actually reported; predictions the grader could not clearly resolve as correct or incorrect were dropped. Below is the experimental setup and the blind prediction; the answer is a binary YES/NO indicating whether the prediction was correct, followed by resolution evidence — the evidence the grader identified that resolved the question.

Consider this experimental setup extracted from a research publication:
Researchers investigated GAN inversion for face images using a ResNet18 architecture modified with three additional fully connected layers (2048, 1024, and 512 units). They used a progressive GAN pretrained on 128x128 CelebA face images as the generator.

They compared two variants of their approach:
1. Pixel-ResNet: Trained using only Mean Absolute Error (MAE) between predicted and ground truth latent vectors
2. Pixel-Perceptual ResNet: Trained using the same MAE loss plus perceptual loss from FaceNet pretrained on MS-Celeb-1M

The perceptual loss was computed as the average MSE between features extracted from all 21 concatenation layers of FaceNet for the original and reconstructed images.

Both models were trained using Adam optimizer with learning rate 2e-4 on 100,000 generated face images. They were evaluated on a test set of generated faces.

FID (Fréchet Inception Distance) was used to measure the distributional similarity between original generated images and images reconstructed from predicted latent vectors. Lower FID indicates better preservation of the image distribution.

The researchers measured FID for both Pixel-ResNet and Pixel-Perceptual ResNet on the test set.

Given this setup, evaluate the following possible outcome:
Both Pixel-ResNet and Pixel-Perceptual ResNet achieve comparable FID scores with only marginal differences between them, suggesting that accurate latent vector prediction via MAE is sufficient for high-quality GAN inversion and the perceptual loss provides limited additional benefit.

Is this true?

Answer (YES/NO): YES